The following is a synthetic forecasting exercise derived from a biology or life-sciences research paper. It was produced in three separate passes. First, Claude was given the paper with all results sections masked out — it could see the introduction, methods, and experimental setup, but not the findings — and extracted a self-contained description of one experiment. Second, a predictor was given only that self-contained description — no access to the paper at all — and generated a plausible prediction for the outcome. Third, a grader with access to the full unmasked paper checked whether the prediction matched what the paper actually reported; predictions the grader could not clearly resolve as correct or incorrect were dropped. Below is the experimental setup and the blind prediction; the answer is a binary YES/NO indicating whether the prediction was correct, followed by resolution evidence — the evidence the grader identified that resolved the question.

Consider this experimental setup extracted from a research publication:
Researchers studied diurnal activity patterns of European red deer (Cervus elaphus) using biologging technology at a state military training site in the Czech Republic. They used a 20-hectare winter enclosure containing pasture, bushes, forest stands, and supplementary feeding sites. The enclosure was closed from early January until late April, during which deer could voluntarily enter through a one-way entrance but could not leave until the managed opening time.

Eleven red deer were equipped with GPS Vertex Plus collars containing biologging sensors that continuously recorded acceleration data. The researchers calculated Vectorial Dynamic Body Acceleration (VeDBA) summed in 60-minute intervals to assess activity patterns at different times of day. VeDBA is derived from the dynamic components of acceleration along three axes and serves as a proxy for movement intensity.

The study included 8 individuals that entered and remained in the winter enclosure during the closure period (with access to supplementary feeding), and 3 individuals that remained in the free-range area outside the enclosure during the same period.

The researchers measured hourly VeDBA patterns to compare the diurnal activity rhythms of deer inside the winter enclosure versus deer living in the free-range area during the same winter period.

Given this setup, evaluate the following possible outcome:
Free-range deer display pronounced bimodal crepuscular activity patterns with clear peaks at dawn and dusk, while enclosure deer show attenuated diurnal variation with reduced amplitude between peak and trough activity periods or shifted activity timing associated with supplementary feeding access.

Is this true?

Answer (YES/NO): NO